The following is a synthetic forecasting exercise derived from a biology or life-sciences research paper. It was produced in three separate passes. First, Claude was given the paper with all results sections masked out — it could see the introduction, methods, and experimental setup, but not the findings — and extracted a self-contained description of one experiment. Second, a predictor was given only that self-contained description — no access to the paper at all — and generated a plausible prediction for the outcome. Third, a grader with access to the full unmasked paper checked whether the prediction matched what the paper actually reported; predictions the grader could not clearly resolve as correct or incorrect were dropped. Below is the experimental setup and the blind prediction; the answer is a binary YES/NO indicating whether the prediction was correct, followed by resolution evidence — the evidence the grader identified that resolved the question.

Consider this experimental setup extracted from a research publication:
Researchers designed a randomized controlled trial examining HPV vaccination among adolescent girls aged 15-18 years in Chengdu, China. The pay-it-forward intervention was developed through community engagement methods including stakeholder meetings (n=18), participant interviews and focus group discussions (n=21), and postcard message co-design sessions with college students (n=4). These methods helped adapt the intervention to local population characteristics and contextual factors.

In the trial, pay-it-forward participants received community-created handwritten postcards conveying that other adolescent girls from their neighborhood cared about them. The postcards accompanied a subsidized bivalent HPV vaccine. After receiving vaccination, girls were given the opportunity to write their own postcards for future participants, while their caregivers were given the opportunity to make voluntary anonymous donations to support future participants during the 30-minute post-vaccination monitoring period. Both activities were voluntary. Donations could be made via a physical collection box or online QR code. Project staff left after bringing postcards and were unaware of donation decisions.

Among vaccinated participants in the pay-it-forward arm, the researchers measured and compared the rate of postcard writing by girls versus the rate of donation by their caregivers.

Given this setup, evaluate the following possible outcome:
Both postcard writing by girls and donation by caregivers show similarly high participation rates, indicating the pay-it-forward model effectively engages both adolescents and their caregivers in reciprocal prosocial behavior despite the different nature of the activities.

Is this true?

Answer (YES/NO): YES